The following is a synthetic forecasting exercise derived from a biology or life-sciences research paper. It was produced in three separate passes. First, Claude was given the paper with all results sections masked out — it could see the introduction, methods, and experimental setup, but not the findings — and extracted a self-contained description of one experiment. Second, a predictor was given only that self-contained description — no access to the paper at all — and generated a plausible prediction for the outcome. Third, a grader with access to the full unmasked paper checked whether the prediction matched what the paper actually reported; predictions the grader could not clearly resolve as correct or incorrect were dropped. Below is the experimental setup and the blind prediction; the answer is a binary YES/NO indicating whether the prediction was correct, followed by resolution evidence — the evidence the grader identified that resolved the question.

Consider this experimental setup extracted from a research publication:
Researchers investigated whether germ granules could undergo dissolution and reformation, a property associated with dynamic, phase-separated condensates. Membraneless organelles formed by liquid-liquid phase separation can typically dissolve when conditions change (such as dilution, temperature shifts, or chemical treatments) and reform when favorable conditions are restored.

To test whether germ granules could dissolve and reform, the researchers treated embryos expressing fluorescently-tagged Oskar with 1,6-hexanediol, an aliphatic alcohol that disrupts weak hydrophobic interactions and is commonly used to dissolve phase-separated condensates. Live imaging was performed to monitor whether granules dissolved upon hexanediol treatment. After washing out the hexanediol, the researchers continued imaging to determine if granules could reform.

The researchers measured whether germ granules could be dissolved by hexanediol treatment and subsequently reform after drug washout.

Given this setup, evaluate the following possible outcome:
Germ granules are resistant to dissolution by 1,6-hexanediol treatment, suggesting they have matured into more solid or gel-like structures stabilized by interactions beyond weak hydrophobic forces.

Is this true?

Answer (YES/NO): YES